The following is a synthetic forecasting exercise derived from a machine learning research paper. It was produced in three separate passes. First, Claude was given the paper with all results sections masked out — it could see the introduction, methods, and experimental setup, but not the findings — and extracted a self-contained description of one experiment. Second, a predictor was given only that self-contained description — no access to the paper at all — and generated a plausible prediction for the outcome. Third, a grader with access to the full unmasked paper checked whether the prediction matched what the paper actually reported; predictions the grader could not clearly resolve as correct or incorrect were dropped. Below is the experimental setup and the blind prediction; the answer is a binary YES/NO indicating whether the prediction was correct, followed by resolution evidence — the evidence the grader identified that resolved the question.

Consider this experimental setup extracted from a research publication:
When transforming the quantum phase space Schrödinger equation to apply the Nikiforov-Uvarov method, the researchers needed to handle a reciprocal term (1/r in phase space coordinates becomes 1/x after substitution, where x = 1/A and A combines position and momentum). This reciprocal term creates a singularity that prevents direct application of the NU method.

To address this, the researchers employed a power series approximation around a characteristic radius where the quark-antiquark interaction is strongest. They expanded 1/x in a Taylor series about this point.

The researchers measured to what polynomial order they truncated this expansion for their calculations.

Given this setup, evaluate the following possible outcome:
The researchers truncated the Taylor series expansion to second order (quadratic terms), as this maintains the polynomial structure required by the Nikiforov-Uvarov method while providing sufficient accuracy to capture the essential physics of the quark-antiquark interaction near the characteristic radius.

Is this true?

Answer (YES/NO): YES